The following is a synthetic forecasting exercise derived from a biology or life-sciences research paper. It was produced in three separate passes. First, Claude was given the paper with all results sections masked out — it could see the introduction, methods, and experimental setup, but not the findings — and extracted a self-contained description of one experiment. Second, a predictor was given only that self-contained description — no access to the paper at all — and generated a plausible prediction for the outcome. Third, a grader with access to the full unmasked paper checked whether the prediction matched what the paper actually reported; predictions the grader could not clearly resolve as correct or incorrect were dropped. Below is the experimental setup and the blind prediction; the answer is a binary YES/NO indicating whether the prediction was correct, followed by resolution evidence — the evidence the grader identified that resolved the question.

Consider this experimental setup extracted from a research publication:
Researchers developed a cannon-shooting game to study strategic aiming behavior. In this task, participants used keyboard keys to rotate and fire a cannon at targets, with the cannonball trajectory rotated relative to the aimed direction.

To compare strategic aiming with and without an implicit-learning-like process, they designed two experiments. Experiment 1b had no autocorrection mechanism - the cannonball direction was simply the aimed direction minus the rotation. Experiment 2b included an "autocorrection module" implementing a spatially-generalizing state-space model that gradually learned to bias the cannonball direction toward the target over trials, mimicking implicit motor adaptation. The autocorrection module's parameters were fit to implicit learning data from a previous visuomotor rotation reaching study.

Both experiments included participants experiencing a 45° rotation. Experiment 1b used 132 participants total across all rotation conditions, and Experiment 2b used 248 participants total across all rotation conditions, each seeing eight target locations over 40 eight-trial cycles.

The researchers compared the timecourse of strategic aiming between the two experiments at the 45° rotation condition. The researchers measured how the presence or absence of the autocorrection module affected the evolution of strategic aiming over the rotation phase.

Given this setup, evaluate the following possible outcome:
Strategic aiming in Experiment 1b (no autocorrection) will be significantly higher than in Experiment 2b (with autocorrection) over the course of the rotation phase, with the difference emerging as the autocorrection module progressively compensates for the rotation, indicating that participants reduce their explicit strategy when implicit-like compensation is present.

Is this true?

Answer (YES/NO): YES